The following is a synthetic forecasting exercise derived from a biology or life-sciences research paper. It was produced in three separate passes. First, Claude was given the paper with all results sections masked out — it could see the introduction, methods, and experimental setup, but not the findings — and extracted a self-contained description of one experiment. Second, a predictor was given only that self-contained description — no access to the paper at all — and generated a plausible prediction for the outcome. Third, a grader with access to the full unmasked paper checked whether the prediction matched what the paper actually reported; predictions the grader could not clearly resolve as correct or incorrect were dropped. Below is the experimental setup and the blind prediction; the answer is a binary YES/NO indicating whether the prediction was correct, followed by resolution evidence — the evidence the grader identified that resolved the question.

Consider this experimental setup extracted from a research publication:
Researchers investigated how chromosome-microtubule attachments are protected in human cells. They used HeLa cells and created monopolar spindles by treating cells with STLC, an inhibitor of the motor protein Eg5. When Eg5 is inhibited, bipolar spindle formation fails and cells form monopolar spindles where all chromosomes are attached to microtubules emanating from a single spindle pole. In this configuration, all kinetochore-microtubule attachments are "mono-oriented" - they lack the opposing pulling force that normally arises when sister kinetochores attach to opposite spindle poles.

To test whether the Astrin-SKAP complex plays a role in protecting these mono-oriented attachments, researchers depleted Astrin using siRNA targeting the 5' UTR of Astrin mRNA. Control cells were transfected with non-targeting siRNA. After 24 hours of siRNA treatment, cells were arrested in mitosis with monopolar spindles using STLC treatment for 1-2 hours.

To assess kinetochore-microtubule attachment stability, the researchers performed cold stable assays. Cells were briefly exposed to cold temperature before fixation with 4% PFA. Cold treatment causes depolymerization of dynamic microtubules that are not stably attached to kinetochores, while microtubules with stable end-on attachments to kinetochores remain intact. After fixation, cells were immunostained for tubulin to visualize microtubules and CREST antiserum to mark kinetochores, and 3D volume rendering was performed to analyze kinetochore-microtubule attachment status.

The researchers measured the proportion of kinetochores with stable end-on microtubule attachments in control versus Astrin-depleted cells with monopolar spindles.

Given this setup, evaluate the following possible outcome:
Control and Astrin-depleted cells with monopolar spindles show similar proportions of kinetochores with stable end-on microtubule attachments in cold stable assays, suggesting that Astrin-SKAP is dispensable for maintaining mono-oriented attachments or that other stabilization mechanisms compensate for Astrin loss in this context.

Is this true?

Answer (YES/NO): NO